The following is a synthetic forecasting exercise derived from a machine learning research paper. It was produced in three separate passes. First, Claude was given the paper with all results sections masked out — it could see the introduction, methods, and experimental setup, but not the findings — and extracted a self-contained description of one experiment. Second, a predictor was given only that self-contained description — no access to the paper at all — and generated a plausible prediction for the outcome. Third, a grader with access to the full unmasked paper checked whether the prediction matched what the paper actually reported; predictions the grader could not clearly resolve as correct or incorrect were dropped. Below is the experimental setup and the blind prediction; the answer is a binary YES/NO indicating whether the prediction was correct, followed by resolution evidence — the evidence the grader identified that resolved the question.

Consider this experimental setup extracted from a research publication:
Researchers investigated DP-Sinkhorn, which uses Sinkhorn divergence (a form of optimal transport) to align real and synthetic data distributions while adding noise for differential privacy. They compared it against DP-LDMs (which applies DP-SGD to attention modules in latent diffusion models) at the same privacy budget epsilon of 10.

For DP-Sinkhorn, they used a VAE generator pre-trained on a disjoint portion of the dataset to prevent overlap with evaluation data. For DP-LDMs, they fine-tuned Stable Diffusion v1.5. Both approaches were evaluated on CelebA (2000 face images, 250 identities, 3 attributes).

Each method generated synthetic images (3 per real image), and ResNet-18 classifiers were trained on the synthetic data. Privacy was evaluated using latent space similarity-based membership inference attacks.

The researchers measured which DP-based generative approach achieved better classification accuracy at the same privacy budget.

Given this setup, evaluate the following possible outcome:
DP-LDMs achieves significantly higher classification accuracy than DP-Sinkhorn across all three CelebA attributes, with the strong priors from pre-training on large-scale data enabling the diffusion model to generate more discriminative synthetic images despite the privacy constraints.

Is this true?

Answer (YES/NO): YES